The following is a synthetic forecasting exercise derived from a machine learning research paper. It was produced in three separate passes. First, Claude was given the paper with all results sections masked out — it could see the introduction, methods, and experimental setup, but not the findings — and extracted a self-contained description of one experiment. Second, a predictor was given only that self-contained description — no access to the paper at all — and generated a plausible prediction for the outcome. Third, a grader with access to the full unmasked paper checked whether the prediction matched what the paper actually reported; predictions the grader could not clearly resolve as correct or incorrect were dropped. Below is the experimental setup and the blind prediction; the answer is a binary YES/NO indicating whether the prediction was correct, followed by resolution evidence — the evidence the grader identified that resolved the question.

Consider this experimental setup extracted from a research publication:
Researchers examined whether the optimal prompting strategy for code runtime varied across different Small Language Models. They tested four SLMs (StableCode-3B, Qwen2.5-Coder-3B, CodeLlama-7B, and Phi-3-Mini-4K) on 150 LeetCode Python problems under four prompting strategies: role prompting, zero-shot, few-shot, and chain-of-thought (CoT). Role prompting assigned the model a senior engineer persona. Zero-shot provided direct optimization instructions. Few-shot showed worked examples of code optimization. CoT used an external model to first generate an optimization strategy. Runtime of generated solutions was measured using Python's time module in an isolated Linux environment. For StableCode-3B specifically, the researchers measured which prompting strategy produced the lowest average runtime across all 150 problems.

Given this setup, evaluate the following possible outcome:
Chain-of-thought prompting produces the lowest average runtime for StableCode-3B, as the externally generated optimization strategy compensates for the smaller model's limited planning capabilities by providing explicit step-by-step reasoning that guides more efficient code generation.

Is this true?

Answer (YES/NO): YES